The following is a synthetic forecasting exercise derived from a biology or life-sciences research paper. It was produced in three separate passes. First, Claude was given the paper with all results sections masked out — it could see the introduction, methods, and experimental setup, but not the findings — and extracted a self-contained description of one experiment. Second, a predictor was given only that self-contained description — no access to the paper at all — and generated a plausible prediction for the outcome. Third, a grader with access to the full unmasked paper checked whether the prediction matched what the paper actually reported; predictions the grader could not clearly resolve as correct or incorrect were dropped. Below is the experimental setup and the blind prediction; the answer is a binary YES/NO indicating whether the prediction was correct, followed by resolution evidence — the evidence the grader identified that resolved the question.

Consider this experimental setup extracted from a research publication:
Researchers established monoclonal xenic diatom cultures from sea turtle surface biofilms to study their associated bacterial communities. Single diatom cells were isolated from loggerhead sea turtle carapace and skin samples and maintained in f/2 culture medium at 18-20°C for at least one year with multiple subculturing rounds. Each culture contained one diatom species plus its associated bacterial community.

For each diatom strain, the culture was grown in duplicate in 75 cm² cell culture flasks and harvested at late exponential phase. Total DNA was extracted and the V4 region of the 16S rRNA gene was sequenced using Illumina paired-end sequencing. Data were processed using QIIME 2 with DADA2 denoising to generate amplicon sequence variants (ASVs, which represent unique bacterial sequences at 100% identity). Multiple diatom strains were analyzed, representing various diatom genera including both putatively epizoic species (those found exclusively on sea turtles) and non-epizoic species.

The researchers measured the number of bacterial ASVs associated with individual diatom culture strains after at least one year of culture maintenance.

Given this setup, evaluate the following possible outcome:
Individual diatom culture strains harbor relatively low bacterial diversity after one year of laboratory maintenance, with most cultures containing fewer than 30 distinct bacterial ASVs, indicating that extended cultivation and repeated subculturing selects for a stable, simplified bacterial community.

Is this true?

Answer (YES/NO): NO